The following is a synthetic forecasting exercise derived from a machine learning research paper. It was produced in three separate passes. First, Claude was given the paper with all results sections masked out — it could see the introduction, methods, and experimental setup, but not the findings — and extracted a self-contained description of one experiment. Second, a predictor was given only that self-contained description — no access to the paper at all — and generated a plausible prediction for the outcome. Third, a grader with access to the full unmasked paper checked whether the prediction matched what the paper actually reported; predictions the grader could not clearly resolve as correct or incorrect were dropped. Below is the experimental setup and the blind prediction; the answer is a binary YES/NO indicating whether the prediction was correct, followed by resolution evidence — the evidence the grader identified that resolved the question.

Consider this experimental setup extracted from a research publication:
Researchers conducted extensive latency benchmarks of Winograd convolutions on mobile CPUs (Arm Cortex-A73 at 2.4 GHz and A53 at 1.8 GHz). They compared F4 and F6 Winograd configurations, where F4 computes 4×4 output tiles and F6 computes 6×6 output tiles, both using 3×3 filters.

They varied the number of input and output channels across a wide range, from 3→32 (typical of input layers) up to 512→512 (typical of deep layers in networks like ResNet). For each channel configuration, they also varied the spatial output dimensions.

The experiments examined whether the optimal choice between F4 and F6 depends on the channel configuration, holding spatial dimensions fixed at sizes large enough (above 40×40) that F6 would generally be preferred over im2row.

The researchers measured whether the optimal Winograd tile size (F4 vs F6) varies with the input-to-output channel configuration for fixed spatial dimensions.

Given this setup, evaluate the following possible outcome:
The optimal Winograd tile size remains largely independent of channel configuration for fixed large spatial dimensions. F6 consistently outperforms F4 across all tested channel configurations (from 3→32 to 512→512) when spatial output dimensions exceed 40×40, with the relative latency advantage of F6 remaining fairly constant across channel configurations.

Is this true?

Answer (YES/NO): YES